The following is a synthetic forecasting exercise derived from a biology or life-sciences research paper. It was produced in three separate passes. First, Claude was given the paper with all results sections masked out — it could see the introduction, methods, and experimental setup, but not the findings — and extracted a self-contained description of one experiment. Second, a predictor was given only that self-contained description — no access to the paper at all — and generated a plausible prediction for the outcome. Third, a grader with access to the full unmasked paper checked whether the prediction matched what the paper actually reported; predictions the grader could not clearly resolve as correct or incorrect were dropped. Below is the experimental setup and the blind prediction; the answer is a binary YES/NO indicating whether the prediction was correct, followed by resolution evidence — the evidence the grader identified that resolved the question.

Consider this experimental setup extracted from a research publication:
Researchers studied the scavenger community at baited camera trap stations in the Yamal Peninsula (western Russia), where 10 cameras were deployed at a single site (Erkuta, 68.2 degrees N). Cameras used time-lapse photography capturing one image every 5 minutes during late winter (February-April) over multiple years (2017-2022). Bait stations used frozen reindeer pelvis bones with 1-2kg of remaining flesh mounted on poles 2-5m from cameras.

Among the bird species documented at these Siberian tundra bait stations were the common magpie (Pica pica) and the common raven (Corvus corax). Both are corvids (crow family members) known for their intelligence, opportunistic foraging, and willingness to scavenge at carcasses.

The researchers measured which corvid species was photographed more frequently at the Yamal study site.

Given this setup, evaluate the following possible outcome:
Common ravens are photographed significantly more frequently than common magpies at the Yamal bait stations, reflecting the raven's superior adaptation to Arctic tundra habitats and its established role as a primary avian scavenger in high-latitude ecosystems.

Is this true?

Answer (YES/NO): NO